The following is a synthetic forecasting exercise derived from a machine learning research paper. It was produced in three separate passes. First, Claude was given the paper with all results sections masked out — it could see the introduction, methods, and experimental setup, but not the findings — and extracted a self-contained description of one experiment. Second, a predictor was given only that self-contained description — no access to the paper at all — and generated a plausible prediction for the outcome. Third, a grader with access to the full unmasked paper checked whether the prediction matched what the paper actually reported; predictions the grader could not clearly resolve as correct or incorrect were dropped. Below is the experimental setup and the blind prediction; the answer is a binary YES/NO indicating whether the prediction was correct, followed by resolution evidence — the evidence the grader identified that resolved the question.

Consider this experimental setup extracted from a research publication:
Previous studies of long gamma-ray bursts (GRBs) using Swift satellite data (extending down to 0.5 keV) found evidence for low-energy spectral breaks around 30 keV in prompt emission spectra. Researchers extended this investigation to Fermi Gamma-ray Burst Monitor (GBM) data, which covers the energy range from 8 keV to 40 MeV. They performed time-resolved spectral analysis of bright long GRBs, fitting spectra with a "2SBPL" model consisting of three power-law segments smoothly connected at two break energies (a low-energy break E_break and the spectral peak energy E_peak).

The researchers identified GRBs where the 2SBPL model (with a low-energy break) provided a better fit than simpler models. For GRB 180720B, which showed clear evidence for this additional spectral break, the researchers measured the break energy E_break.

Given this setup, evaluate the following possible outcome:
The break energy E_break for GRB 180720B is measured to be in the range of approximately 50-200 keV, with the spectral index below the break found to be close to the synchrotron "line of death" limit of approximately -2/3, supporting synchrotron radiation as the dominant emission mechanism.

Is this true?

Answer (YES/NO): YES